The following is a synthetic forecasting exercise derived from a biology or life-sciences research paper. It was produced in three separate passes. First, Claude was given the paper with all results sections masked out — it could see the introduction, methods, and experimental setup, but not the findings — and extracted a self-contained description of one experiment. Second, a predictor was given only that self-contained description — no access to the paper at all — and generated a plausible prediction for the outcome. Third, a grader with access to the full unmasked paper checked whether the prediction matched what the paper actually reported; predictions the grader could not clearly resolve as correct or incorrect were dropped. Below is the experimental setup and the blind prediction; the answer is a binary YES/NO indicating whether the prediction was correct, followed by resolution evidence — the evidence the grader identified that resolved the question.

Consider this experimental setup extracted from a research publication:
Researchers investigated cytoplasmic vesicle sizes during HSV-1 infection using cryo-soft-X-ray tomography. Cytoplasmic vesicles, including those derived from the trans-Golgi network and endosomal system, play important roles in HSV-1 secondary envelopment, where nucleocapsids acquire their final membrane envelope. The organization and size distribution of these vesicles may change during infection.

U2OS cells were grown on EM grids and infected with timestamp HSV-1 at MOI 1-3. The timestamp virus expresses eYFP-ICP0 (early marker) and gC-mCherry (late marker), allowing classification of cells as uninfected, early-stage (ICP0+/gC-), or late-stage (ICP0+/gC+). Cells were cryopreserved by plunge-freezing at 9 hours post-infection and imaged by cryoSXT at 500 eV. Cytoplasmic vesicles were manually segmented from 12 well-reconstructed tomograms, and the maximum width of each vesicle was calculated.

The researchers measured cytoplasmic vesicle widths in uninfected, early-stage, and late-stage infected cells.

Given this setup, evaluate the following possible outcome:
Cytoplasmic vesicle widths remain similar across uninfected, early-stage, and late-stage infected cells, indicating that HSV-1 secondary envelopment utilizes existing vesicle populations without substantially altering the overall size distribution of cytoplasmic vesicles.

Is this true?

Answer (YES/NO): NO